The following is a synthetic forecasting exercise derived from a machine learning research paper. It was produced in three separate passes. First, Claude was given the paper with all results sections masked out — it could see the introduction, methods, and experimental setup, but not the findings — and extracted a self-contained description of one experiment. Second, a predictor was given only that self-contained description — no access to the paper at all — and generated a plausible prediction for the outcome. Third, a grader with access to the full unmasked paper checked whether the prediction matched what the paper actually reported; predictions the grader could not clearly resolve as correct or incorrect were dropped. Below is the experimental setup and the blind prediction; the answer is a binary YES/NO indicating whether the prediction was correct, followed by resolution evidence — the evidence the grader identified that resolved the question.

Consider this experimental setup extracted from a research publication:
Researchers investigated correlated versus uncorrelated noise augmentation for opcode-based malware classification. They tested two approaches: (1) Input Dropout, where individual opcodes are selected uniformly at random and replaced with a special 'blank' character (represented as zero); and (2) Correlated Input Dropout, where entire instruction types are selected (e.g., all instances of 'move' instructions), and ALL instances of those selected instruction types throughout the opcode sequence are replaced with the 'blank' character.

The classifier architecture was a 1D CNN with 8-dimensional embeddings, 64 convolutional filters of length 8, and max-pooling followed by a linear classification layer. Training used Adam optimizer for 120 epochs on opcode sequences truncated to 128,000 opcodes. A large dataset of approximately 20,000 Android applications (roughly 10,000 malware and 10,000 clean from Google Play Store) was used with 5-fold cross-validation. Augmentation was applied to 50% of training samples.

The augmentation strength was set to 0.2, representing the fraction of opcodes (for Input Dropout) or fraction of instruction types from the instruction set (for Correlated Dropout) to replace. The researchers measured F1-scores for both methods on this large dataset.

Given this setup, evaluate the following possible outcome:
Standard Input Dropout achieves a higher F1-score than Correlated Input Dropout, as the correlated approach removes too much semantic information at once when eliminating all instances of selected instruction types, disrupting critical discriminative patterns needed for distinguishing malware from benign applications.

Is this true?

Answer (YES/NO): YES